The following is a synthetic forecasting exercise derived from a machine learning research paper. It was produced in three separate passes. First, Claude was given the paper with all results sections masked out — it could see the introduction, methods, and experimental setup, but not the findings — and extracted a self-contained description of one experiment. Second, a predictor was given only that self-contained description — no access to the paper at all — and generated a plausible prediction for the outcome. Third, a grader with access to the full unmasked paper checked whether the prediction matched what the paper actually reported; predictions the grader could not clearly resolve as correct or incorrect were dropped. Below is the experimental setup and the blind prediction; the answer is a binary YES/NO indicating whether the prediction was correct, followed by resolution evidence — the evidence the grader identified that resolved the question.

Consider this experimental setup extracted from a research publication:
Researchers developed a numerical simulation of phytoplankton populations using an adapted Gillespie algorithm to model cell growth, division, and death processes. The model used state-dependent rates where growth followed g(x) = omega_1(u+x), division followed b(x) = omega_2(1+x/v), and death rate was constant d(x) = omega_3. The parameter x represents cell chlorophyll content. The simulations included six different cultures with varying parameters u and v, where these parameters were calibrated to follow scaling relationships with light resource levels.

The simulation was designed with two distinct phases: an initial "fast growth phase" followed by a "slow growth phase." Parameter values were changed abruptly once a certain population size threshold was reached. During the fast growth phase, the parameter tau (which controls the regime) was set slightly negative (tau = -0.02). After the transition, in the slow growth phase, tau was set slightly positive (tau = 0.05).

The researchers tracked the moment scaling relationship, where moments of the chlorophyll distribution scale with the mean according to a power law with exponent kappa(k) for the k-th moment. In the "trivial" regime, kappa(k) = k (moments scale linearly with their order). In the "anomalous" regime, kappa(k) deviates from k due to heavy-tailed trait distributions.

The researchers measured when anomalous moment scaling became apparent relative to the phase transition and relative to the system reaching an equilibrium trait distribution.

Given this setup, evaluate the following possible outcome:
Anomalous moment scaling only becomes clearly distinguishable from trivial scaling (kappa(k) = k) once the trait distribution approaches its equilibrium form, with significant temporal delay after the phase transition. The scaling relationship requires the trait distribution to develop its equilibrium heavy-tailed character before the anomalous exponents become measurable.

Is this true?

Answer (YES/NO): NO